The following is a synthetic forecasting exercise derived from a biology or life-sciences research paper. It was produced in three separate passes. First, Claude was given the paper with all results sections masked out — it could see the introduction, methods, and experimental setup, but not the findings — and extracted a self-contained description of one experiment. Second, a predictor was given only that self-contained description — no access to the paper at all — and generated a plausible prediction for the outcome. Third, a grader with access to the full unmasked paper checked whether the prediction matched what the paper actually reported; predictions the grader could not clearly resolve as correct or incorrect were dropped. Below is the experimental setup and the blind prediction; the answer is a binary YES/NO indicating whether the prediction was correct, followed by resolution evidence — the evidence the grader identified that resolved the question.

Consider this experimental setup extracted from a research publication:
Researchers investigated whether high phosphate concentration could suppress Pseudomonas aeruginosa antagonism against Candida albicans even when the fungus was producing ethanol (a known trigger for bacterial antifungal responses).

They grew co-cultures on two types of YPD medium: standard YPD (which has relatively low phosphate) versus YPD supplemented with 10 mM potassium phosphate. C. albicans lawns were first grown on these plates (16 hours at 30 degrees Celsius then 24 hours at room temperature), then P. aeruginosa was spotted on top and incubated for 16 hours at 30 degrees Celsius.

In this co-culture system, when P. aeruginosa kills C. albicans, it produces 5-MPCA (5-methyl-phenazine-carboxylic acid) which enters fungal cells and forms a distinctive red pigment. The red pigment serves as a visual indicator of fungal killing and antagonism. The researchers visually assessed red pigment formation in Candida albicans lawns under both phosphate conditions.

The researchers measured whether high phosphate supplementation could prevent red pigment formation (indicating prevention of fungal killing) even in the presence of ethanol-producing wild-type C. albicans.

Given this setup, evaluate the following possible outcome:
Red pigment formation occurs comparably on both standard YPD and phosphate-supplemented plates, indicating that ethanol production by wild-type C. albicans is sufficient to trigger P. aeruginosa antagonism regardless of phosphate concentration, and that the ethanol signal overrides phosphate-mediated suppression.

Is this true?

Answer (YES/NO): NO